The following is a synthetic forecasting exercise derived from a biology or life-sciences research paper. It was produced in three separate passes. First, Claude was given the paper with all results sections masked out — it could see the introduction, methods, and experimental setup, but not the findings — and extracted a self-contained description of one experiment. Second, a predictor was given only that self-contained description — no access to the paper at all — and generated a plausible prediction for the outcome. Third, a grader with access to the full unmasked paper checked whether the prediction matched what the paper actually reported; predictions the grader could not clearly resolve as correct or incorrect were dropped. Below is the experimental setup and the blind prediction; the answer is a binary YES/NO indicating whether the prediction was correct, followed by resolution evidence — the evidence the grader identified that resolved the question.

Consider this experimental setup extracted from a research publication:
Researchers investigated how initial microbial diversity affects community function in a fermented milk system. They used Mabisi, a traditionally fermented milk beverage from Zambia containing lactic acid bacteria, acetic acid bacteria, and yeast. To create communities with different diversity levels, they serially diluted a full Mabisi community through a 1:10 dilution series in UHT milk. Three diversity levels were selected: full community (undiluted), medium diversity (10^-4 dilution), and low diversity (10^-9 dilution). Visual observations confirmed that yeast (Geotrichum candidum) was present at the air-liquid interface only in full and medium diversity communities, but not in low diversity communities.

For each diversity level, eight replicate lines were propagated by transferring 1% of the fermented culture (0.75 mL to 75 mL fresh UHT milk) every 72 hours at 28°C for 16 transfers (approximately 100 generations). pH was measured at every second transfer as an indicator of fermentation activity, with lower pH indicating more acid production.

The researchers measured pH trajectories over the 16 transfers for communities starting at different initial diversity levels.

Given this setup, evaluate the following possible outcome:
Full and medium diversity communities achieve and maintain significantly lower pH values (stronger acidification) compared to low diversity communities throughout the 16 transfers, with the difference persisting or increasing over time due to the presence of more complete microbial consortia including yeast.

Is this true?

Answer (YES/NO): NO